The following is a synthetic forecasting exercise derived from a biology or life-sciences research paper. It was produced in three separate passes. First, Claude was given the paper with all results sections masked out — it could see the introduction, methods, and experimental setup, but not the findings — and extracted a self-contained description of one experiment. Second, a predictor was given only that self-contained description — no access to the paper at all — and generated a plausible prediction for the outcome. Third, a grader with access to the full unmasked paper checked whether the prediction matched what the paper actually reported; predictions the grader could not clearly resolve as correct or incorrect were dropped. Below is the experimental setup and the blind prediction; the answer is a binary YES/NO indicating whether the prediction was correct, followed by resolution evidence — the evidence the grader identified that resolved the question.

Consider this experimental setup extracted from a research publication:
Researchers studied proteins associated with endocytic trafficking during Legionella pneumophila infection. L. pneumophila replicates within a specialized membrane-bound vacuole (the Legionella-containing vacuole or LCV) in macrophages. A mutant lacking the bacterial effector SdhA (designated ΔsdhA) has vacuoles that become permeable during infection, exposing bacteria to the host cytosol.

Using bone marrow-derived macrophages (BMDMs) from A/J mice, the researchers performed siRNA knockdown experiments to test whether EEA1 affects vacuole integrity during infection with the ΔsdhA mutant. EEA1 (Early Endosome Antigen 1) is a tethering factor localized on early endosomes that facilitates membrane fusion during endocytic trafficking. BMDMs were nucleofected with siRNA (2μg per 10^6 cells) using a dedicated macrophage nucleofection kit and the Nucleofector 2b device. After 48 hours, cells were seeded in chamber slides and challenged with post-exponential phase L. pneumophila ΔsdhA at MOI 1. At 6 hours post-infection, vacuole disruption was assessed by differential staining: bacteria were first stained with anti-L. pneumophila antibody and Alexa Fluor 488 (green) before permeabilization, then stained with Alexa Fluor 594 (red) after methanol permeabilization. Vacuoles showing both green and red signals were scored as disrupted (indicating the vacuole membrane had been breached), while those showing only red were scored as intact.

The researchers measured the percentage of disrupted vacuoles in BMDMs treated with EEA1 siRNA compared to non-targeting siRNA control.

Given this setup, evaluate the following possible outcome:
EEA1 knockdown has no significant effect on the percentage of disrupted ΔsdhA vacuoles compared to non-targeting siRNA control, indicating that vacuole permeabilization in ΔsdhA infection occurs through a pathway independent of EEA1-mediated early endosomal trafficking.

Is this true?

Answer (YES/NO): NO